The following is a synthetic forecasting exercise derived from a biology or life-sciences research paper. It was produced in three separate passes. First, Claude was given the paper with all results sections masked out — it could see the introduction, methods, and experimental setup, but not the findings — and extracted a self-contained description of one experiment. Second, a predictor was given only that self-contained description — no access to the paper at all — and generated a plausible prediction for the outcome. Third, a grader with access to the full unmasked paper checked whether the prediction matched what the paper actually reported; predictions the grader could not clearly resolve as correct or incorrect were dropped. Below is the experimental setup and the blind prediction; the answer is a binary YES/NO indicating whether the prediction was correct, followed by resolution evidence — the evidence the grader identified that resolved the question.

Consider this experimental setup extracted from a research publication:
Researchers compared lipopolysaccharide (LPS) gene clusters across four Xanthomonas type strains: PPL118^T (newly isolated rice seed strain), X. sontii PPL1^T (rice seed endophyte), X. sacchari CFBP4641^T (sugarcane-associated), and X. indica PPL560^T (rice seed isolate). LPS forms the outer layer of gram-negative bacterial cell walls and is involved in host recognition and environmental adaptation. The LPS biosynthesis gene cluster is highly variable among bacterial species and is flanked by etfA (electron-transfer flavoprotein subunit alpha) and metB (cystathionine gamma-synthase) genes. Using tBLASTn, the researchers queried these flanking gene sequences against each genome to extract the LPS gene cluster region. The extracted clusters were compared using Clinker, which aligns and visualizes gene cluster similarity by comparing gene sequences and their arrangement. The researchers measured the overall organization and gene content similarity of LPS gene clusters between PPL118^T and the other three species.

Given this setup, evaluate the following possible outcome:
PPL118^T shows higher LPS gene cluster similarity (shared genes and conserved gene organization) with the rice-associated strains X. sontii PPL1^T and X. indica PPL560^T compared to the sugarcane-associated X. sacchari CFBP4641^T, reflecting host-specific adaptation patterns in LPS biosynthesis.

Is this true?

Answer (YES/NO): NO